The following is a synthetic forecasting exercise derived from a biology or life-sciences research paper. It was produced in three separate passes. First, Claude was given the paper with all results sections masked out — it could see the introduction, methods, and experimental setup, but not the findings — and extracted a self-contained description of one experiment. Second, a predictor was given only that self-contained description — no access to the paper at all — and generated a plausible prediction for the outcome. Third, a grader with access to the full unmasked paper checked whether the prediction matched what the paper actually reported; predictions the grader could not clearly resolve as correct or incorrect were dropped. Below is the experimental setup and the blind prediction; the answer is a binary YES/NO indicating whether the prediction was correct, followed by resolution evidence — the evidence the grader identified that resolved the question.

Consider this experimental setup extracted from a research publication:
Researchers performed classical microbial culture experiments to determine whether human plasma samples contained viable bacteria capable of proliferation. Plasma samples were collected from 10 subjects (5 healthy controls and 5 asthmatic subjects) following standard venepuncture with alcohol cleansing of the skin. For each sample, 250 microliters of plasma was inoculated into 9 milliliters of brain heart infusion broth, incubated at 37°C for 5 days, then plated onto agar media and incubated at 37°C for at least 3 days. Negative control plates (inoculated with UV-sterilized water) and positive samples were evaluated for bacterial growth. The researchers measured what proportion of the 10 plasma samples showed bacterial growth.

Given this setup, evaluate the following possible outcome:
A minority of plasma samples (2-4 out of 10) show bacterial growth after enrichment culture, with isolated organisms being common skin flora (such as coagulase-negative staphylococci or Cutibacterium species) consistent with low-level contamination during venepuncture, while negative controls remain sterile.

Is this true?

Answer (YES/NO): NO